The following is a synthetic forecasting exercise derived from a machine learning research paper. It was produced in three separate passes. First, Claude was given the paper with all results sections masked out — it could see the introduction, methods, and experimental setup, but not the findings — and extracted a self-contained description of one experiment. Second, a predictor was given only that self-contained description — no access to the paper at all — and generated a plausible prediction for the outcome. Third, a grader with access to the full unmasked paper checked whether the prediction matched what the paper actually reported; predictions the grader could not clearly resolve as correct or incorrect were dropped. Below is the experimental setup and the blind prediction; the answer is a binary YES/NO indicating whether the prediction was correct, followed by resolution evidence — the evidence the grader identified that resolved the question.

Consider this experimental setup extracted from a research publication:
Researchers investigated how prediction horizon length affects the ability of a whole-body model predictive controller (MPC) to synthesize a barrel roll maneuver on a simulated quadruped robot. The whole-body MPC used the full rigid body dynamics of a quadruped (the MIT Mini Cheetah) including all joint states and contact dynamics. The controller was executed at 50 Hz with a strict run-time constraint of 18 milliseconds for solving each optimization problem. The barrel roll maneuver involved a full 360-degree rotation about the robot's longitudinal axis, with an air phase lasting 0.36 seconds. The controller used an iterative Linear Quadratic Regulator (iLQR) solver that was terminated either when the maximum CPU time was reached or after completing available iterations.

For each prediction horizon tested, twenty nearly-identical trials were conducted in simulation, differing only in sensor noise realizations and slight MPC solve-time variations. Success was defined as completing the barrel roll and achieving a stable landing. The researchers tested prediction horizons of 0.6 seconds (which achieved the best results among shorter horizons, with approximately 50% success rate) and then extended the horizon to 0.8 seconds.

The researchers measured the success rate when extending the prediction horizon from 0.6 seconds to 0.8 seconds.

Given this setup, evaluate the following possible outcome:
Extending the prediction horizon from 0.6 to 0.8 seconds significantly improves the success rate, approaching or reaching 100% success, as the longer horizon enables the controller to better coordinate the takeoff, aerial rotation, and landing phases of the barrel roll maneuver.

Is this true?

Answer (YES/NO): NO